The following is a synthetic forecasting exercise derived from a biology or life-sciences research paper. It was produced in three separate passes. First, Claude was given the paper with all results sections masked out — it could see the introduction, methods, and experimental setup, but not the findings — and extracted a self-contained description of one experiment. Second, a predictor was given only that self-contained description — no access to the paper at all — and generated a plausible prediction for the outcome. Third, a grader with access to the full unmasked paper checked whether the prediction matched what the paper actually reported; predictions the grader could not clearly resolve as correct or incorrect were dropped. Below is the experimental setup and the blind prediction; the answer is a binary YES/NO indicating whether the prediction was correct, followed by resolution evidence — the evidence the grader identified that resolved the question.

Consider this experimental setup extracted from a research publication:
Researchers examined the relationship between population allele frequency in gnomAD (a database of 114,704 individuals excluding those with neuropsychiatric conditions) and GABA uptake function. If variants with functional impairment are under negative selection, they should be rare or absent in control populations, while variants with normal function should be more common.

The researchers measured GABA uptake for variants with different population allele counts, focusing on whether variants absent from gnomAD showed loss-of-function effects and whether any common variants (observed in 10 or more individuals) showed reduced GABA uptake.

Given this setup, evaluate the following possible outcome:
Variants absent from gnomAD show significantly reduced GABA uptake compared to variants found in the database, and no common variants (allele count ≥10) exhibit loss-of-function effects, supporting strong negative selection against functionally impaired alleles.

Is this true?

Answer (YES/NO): YES